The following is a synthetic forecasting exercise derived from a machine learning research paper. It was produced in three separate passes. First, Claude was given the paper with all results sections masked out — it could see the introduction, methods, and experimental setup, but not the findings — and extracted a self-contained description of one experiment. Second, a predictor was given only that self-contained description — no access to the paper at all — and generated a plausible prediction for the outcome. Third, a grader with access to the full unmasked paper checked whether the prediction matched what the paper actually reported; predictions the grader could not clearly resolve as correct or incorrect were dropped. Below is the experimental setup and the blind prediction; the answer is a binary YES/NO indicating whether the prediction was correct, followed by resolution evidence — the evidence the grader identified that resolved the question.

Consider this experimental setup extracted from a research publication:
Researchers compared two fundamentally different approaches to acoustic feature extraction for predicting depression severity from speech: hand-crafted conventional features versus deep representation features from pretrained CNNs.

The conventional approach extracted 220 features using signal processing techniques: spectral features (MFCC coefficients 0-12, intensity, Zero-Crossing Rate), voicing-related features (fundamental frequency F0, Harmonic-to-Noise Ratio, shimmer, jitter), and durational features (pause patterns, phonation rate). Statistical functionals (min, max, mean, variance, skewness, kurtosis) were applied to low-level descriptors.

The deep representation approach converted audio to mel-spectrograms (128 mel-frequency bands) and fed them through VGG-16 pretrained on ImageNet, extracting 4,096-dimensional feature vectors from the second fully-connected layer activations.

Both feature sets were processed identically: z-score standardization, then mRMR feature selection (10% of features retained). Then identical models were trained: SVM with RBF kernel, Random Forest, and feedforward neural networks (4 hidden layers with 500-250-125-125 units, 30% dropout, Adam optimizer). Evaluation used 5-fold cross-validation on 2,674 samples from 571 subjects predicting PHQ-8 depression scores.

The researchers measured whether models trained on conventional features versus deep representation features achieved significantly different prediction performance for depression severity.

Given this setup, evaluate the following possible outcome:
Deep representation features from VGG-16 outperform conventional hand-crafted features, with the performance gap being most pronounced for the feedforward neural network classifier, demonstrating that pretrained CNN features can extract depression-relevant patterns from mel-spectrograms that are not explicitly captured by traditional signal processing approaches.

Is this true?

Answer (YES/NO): NO